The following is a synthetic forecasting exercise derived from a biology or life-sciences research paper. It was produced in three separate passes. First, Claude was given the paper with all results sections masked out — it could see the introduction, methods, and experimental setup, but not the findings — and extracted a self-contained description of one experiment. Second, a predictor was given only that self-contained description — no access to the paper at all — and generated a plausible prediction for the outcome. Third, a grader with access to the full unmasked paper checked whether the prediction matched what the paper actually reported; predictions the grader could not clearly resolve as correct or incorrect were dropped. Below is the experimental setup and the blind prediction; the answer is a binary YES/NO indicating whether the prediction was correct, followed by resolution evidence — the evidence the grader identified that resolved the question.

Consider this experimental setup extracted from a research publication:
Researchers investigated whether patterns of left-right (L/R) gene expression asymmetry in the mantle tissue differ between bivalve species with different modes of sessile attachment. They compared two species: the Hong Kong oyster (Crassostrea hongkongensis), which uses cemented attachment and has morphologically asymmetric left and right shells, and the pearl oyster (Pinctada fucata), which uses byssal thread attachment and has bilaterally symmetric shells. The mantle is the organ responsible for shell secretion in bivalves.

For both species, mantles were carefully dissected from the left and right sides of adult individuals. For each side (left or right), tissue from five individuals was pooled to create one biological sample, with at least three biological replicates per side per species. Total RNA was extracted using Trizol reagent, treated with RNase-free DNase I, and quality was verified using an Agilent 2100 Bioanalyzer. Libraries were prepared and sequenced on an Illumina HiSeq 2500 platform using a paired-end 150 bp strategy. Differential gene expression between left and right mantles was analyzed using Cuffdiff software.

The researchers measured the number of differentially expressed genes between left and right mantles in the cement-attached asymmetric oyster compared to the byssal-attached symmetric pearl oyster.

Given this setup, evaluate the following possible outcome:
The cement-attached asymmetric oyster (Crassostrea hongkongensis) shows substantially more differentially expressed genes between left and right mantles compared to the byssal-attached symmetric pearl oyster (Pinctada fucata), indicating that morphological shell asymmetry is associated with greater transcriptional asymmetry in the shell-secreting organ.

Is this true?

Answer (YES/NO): YES